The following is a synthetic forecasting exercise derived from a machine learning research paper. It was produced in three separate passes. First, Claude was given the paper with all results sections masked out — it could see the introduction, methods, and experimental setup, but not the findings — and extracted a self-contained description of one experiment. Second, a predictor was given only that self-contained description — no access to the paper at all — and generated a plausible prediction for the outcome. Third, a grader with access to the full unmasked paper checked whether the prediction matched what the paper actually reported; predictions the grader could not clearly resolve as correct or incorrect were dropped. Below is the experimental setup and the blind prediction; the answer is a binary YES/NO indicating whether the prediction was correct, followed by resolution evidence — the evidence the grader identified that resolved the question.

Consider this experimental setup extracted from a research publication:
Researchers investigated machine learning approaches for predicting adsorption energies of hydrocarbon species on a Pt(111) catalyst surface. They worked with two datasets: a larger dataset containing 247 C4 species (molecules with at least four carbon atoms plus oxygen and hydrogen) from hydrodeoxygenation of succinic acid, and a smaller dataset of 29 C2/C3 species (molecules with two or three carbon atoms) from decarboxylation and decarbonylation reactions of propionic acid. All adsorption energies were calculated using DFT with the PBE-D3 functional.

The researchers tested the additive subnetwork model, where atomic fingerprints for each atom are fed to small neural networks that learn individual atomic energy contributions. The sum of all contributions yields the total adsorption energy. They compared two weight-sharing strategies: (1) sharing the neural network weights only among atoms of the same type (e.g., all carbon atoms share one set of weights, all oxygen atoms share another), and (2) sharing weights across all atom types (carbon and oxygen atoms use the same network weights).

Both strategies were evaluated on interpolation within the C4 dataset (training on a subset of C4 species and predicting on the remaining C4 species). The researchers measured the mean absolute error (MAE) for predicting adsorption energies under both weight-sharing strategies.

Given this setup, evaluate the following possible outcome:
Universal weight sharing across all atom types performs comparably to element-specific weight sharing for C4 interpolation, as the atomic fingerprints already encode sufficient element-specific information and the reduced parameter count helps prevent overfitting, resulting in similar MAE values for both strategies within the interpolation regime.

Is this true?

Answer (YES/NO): NO